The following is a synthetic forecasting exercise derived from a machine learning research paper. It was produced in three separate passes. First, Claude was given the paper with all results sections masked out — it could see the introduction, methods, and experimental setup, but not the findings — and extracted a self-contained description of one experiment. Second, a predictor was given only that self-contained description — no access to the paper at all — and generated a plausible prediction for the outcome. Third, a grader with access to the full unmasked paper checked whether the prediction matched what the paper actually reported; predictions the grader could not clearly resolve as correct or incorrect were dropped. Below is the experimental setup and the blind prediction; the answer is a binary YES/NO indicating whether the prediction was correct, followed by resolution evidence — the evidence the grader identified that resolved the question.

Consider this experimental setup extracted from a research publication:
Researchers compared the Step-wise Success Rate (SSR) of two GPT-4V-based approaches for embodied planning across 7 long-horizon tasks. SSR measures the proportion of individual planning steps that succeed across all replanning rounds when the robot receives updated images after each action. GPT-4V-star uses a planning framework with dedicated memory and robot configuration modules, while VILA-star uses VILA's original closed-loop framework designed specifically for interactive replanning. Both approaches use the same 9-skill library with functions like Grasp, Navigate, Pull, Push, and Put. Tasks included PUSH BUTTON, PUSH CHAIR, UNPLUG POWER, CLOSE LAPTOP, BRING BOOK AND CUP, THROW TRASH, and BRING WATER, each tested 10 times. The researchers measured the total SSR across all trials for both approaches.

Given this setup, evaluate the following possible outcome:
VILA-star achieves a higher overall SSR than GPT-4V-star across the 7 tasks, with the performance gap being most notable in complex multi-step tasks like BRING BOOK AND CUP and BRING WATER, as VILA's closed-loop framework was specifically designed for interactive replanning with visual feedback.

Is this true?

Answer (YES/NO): NO